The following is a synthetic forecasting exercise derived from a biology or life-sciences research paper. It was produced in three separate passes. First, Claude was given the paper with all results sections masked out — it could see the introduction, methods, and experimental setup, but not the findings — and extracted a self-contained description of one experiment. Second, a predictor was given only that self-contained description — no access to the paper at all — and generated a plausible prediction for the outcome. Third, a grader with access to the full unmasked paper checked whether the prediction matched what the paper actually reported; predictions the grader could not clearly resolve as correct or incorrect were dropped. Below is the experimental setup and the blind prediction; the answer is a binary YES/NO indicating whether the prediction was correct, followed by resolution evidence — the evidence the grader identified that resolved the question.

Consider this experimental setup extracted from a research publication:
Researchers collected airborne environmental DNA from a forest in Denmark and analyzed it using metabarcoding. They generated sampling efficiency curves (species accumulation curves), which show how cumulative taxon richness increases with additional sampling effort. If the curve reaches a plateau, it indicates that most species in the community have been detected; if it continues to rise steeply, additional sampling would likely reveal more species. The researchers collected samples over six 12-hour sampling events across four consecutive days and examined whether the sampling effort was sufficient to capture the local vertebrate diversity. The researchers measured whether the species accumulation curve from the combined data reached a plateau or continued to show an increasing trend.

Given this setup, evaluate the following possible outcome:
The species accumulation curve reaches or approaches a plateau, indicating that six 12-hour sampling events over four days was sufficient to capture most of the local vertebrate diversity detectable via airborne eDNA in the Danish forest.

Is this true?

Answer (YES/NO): NO